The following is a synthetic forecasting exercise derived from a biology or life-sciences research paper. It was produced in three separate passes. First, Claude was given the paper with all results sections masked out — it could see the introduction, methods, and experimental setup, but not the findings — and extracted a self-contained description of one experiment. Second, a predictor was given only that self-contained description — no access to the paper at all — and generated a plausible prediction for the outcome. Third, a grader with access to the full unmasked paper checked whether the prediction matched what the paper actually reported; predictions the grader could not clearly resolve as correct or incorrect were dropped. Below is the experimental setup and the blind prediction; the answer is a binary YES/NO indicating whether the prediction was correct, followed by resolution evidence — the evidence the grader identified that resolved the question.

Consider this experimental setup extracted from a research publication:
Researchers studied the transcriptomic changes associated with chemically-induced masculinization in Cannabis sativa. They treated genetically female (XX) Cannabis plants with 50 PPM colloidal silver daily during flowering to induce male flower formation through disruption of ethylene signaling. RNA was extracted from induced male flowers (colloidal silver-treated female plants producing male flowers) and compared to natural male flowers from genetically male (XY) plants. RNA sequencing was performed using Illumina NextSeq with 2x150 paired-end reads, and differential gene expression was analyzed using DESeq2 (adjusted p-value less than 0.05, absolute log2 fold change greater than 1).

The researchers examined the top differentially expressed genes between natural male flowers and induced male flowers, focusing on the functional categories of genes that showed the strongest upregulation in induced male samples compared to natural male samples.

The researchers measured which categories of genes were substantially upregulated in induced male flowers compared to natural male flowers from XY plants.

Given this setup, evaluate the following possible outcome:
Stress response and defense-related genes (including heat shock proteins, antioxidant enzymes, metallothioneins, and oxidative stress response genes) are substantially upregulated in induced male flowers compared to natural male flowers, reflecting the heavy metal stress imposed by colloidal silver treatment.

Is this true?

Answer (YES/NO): NO